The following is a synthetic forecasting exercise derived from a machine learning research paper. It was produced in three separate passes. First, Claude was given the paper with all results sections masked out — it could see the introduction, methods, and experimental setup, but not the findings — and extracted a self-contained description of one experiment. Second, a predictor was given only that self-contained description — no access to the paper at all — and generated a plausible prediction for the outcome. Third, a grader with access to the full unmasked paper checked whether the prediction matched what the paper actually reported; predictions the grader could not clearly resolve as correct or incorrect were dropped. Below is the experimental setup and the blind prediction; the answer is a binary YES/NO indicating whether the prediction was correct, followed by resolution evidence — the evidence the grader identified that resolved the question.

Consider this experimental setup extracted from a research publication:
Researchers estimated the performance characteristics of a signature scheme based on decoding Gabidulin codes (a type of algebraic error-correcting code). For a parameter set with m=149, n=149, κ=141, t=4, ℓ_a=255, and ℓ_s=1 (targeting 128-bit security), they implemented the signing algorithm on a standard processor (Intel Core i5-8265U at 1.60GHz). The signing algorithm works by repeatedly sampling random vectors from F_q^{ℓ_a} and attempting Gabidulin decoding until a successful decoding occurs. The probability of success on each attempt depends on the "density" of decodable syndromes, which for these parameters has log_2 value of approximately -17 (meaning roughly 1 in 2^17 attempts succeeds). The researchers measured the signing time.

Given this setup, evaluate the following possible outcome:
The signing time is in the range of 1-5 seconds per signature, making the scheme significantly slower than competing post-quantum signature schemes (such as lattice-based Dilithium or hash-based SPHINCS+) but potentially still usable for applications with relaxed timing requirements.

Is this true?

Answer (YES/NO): NO